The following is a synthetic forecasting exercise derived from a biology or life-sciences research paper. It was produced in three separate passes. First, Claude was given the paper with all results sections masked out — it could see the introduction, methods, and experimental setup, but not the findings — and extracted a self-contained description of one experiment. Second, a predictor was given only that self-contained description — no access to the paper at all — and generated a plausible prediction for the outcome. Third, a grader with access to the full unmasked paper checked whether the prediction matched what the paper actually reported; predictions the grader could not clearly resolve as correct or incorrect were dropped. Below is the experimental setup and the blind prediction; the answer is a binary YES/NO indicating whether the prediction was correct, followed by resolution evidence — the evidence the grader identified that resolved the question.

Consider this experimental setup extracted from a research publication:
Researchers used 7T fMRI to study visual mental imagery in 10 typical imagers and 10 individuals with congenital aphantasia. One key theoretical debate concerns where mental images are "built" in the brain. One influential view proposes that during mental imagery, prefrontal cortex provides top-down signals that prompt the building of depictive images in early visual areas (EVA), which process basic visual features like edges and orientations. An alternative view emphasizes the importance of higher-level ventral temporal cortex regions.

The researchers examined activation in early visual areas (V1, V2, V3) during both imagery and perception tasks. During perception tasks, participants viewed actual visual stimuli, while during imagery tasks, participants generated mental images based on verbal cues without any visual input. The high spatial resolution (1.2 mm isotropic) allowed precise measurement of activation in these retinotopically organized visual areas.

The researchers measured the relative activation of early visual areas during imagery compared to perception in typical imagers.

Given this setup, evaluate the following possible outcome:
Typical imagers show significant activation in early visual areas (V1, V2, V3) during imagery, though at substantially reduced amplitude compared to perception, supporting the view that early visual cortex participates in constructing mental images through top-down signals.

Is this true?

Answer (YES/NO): NO